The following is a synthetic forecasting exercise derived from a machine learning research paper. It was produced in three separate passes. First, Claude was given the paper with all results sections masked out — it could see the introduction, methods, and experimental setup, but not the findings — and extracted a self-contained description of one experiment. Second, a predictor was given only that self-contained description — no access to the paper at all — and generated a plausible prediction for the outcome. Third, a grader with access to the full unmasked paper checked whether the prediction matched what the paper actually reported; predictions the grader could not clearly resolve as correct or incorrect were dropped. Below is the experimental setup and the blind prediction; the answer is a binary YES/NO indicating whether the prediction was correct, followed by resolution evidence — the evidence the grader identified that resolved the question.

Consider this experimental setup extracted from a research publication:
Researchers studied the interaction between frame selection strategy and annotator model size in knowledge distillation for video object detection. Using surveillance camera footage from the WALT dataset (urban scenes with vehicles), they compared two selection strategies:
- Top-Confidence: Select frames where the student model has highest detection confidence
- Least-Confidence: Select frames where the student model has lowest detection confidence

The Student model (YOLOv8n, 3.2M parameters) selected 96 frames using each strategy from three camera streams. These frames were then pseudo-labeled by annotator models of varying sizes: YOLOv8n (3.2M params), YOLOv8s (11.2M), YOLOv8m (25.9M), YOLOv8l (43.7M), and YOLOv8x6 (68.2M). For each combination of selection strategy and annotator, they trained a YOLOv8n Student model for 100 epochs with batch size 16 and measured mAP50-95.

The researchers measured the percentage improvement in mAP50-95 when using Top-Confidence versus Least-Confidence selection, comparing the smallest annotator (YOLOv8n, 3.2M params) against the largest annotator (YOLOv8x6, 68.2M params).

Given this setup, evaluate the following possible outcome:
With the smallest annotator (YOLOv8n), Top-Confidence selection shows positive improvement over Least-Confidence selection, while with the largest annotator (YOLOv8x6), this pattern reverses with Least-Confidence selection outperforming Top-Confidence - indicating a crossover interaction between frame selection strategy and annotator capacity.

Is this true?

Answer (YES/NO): NO